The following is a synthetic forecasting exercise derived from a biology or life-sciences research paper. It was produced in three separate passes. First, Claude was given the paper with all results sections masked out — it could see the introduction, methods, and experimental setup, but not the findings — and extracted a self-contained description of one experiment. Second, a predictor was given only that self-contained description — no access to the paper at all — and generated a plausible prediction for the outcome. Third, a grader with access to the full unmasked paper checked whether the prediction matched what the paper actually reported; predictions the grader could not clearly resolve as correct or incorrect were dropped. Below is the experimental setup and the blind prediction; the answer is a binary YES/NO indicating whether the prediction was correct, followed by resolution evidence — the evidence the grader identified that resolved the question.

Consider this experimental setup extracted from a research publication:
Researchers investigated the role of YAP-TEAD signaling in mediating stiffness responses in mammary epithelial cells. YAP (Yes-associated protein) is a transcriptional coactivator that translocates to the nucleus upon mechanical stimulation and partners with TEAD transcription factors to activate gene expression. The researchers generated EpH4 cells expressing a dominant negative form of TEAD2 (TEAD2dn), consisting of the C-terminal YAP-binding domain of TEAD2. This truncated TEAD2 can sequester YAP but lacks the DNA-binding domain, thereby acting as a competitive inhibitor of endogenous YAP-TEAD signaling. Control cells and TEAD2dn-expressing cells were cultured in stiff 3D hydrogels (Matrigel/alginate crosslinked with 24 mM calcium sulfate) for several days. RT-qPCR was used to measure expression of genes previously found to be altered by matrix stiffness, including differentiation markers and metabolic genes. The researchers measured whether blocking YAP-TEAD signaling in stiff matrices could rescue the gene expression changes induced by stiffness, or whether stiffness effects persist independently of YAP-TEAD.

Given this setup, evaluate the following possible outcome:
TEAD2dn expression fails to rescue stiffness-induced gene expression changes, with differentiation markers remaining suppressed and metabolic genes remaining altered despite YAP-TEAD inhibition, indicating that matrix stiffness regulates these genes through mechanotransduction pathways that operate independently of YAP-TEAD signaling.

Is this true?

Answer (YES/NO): YES